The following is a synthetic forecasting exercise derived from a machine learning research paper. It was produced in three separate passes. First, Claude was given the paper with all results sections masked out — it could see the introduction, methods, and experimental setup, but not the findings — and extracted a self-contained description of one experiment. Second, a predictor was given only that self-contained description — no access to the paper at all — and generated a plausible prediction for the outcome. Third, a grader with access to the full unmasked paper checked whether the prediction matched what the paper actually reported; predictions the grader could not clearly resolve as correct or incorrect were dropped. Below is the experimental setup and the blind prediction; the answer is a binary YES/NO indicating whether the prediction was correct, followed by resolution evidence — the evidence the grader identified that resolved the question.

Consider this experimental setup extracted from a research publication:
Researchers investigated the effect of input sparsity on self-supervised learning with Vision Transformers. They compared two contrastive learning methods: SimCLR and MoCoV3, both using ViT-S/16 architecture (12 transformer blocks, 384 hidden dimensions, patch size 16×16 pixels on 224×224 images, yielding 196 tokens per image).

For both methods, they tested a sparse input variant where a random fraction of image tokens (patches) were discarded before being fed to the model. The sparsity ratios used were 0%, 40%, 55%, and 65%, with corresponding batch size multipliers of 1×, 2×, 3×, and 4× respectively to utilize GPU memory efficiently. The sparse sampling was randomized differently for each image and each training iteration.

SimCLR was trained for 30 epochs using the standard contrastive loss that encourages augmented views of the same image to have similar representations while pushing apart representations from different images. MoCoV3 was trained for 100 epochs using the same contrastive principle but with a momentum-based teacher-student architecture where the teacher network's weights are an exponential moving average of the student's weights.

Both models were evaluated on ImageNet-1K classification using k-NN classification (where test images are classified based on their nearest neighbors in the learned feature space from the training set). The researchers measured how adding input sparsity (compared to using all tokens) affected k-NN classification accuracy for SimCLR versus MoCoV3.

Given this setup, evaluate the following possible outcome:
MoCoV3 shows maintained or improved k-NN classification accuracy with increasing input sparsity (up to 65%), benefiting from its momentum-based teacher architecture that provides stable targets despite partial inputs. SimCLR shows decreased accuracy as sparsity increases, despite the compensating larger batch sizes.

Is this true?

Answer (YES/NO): YES